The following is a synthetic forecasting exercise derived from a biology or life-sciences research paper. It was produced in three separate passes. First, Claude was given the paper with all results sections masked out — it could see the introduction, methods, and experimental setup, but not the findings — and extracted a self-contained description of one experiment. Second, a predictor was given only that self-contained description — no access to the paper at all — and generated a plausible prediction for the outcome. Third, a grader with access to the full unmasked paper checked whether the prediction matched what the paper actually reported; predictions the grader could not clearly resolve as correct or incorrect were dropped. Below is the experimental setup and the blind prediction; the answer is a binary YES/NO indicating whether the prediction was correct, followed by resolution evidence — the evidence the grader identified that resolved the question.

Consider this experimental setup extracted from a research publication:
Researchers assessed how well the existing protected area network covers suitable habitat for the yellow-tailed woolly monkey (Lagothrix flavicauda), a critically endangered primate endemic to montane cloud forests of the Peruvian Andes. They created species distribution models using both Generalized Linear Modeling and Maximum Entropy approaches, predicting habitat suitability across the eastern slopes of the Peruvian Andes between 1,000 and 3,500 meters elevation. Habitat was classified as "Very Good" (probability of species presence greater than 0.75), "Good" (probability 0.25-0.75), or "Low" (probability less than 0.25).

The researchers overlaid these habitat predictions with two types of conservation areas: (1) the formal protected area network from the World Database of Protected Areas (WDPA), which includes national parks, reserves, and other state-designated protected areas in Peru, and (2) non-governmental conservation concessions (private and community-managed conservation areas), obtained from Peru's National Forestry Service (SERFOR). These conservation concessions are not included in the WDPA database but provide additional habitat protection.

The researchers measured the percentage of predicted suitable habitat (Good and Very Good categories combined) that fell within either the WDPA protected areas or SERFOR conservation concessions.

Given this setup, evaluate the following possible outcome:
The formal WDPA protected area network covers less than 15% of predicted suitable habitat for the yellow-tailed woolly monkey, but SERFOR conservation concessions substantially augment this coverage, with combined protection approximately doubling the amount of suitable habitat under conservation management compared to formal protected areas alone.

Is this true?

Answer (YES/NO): NO